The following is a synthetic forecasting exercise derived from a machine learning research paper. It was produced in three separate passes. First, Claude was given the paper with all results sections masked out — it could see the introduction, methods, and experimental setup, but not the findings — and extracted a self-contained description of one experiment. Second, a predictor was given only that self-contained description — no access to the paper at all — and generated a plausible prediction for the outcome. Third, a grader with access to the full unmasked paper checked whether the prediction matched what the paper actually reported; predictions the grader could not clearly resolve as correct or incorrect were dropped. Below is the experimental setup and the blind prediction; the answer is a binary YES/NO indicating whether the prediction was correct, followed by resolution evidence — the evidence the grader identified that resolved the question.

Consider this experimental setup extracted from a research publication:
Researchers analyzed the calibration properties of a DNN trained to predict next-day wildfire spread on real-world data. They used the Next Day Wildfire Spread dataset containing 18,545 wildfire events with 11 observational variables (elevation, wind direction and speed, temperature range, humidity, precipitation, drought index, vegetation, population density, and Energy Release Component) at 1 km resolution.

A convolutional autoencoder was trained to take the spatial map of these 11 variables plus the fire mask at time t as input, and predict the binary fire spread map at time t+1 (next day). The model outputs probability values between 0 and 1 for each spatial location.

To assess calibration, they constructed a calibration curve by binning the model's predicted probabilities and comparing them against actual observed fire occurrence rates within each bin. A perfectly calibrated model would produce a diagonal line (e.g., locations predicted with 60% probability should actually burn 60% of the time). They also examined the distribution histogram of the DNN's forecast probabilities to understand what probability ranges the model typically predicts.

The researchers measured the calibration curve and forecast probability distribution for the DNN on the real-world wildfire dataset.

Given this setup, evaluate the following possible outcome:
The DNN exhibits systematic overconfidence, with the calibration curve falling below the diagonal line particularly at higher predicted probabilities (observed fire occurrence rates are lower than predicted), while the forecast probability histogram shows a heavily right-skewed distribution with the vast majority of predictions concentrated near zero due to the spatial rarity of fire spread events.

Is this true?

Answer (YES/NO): NO